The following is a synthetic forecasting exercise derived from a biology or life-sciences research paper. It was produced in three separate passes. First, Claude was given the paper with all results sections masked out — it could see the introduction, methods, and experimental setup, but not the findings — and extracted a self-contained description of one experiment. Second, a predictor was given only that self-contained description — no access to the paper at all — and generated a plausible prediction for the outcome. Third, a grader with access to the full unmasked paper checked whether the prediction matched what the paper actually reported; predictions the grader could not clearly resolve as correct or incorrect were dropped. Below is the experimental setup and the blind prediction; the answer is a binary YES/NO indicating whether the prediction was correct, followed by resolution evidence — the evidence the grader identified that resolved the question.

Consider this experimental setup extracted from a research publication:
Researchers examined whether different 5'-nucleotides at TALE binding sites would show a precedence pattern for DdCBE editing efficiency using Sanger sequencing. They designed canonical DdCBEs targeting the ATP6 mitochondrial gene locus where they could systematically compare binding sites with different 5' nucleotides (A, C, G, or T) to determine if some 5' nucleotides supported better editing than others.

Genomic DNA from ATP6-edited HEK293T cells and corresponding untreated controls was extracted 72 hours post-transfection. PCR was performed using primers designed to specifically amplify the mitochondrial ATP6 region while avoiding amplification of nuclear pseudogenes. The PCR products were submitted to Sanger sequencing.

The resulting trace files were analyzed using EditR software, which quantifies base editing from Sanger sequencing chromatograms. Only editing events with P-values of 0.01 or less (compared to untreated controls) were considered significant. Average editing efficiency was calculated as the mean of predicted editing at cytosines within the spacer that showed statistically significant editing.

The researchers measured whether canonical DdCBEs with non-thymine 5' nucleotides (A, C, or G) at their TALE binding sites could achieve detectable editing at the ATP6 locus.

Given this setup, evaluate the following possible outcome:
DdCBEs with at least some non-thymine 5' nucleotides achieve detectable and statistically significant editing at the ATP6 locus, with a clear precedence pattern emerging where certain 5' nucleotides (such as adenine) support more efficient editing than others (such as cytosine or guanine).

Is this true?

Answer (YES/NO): NO